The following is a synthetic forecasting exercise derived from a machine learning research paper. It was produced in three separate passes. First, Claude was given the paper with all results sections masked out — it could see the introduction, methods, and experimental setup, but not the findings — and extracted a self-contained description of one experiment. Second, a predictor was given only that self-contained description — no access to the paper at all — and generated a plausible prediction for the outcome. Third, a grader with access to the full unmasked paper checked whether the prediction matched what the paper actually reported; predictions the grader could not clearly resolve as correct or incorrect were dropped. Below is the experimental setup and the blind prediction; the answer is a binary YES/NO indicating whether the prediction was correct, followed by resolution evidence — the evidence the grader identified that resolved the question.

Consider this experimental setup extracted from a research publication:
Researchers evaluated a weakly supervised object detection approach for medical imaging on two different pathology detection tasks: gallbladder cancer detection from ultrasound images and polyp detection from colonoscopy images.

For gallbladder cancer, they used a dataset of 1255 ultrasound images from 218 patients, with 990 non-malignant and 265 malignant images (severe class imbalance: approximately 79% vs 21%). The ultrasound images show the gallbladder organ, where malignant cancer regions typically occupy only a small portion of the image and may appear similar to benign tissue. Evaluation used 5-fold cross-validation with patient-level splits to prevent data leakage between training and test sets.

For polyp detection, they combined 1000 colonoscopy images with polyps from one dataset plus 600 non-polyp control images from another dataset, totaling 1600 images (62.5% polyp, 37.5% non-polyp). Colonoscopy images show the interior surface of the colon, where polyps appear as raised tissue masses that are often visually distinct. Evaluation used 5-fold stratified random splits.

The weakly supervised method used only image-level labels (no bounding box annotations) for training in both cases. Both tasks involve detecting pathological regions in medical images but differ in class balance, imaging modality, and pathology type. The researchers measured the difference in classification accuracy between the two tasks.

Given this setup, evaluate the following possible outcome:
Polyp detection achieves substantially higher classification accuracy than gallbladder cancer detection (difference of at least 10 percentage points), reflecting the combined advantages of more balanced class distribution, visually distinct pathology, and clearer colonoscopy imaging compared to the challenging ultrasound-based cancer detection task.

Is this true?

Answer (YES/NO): NO